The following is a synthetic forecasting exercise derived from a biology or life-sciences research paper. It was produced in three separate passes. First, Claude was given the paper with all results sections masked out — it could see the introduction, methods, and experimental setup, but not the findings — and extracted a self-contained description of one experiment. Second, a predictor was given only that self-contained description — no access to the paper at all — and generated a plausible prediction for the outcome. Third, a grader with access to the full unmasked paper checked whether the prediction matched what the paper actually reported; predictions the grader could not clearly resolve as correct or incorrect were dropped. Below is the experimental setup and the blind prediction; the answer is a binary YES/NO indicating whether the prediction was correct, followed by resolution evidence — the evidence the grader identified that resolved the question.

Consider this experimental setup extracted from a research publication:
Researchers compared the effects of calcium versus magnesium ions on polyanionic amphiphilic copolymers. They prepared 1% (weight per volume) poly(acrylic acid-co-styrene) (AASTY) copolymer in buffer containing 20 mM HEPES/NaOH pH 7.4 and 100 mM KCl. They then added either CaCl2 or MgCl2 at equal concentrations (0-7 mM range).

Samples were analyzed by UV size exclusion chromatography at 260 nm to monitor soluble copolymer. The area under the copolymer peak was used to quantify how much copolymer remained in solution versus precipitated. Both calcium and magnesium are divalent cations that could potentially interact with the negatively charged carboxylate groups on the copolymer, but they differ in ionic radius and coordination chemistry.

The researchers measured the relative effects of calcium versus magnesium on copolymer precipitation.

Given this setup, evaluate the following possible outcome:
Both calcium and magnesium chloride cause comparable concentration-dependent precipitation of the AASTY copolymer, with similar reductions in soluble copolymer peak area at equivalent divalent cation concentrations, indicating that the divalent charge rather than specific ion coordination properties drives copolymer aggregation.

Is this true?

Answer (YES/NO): NO